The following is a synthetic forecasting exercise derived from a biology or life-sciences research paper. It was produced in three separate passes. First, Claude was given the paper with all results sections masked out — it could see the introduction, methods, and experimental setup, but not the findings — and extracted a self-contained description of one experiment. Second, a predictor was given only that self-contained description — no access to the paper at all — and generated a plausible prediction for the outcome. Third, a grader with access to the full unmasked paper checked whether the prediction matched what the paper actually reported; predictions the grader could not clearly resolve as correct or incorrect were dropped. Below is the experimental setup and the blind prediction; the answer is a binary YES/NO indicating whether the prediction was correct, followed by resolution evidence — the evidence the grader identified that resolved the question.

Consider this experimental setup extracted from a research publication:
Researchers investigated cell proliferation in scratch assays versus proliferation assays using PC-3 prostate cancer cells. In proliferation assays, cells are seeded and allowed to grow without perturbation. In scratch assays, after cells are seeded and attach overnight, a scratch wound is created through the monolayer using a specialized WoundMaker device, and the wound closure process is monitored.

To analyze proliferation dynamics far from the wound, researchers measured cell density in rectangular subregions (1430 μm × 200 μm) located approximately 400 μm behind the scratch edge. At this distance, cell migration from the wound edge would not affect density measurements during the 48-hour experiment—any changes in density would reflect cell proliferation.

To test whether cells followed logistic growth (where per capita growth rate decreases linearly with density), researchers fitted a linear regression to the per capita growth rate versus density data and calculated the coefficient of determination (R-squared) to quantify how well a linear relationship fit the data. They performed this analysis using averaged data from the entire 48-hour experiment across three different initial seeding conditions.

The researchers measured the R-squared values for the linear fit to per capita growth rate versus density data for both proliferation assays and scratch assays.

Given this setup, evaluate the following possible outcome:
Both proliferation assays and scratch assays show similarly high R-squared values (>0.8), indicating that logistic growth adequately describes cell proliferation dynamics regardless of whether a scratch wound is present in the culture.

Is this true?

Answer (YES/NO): NO